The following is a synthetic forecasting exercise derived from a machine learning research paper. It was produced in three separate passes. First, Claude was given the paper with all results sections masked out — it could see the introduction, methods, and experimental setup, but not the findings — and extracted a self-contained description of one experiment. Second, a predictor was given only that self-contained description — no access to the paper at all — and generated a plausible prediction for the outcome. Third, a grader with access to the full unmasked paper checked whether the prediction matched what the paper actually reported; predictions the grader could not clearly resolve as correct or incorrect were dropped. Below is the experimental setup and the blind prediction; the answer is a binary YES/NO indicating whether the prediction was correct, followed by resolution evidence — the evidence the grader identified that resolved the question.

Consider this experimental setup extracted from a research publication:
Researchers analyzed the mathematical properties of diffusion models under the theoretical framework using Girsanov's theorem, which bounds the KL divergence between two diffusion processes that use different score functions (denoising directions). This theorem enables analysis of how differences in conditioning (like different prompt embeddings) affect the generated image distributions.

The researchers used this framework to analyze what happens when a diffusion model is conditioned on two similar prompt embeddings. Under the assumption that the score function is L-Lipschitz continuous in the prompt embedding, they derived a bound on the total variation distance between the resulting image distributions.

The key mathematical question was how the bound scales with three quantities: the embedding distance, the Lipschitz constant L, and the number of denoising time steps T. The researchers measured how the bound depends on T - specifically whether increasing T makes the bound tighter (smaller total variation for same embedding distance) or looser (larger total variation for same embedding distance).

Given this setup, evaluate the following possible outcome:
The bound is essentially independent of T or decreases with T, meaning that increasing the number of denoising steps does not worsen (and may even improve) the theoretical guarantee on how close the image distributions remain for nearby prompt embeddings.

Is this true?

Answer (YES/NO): NO